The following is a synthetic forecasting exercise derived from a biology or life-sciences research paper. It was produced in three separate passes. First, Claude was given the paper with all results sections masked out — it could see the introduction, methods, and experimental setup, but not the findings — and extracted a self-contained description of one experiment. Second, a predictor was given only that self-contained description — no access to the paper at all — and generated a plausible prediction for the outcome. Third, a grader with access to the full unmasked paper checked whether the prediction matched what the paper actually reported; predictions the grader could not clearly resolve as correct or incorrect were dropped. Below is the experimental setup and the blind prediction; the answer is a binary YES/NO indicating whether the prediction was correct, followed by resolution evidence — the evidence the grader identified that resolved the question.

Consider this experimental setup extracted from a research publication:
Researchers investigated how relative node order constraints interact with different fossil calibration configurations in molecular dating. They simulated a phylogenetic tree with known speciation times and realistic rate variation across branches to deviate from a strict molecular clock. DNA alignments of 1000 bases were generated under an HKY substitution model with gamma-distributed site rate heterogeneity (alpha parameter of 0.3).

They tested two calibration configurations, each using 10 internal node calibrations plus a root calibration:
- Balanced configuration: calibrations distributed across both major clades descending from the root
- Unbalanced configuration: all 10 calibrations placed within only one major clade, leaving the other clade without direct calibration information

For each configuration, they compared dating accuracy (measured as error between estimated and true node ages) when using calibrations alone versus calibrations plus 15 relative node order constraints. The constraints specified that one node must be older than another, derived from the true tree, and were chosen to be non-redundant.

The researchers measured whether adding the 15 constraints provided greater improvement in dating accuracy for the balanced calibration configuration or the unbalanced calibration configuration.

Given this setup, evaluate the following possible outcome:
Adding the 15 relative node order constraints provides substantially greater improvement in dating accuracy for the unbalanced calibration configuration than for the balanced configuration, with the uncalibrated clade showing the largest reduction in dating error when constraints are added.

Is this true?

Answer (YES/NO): NO